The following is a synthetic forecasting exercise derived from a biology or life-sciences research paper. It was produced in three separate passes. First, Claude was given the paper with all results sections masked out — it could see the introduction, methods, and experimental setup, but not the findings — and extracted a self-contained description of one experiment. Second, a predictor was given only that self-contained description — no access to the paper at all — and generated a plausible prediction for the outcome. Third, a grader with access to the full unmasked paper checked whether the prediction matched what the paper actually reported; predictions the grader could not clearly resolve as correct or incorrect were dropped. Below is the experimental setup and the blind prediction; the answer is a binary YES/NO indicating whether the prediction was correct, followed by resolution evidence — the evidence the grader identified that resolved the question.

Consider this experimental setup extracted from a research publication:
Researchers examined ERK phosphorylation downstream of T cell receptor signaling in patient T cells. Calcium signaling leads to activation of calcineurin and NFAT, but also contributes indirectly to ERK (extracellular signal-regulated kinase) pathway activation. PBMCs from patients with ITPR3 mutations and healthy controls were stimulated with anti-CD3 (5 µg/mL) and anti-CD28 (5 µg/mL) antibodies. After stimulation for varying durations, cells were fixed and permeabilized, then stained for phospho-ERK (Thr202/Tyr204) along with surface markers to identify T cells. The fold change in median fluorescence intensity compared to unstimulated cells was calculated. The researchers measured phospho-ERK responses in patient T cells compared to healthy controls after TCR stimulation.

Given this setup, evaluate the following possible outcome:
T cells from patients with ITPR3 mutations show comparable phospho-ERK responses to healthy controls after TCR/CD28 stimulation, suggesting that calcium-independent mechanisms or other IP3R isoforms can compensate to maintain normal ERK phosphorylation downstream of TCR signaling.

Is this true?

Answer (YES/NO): NO